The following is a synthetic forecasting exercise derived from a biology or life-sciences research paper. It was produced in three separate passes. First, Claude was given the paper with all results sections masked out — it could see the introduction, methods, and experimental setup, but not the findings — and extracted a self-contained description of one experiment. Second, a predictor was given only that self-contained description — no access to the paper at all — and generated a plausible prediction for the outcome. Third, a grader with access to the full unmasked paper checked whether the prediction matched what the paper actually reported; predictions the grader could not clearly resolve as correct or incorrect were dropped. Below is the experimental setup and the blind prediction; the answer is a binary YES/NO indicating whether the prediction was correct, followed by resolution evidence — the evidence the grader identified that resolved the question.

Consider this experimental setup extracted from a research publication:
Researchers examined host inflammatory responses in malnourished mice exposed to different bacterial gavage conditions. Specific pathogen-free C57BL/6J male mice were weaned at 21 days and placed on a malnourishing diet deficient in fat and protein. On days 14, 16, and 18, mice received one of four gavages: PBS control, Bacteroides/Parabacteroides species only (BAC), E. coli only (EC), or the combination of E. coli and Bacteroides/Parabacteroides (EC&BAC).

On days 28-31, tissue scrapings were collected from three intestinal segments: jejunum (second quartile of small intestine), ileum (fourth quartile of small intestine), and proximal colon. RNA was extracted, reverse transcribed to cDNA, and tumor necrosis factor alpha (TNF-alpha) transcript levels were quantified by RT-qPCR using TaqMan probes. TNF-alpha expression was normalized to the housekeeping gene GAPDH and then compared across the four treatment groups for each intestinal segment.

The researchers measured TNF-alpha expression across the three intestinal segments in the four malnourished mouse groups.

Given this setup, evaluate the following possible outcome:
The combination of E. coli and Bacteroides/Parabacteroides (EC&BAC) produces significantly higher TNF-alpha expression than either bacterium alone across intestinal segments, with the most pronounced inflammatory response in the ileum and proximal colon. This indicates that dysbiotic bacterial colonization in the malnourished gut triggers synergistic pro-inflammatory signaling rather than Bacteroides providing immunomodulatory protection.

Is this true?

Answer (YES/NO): NO